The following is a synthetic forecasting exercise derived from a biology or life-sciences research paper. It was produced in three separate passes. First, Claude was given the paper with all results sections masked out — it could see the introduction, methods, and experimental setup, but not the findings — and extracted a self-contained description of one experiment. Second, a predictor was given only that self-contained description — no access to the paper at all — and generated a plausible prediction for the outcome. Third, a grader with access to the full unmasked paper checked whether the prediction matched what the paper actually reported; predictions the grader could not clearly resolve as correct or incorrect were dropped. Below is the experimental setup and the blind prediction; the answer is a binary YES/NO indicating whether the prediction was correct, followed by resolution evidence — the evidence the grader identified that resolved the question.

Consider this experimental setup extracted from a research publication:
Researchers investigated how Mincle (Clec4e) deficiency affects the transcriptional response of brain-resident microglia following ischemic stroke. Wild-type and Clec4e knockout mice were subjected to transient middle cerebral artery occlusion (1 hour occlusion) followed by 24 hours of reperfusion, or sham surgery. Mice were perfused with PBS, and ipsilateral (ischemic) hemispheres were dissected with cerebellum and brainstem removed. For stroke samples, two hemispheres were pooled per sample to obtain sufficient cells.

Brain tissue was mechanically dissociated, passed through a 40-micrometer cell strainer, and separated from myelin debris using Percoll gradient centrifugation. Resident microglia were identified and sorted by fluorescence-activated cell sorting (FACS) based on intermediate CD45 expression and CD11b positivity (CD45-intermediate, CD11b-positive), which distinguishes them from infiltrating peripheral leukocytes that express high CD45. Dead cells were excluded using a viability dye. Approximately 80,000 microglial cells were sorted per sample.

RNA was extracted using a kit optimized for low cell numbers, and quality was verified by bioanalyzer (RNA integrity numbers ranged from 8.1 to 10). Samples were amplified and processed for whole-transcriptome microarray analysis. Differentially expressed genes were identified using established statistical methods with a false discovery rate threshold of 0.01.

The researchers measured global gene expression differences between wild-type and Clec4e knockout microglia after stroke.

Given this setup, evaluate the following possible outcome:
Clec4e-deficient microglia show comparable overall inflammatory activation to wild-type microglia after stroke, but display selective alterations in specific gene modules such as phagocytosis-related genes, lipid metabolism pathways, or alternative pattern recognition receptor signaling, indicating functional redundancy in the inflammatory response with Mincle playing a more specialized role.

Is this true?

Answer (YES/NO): NO